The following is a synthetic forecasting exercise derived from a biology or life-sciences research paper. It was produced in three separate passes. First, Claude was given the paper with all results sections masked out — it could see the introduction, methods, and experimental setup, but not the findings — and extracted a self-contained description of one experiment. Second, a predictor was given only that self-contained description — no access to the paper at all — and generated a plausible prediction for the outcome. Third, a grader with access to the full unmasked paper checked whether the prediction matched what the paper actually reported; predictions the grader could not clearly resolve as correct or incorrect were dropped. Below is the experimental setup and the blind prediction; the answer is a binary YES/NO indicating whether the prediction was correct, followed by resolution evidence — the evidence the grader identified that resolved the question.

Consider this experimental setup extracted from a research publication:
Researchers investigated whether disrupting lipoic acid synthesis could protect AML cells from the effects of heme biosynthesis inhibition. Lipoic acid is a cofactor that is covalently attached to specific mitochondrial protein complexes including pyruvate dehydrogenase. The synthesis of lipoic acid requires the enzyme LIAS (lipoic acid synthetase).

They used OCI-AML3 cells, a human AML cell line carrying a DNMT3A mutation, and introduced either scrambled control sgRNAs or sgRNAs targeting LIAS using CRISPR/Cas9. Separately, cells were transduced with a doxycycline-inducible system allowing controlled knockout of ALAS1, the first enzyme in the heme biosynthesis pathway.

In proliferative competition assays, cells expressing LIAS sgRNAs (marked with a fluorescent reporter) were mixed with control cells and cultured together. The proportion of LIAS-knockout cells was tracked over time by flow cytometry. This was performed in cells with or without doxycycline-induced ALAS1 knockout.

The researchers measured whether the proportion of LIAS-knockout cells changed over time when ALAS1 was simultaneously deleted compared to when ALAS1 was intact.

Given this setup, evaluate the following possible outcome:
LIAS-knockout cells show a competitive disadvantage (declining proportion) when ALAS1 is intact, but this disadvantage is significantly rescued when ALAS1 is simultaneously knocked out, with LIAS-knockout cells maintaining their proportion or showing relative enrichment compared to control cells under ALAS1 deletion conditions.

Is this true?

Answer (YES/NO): YES